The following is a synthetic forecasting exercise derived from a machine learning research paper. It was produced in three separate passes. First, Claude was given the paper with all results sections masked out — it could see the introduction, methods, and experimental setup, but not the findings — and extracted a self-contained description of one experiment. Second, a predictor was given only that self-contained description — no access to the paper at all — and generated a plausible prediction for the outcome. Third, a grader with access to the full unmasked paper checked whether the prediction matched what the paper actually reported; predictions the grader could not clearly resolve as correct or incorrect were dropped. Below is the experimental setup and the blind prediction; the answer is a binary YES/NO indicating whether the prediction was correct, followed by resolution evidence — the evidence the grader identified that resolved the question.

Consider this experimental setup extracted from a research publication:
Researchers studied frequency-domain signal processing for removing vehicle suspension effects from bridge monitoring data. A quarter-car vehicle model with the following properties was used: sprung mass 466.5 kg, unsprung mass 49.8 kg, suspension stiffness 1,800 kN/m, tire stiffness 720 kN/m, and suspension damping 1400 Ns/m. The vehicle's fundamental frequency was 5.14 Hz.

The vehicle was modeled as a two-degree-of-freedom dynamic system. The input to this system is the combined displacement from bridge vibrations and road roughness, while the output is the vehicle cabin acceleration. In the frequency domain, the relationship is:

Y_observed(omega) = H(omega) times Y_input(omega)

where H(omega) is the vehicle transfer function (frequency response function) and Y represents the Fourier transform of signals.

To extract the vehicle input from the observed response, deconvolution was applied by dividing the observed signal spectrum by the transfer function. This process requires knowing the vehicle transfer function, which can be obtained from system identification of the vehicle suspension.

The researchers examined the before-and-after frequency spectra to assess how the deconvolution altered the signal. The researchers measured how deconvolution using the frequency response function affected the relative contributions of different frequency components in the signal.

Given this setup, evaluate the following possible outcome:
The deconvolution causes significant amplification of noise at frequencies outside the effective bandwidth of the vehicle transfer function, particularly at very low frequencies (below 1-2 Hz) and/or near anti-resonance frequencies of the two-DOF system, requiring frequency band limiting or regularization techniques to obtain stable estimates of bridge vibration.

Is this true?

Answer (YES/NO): NO